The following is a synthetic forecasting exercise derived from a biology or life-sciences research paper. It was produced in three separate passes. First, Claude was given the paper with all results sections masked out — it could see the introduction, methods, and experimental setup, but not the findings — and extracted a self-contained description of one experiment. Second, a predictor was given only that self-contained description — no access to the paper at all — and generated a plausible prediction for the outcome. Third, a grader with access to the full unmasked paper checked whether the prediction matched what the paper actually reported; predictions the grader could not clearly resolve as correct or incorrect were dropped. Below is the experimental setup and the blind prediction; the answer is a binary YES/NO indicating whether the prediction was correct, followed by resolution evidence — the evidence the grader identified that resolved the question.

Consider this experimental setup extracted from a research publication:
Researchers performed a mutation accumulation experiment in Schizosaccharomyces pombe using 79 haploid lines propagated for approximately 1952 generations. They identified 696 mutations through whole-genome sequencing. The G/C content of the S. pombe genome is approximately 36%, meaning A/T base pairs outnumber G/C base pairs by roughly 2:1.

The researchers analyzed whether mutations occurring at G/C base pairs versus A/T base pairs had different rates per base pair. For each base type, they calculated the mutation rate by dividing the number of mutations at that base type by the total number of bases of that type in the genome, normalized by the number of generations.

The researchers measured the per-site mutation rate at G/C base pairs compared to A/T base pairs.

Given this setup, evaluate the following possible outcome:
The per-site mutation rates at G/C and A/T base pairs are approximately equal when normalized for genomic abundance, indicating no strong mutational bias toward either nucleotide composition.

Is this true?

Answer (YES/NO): NO